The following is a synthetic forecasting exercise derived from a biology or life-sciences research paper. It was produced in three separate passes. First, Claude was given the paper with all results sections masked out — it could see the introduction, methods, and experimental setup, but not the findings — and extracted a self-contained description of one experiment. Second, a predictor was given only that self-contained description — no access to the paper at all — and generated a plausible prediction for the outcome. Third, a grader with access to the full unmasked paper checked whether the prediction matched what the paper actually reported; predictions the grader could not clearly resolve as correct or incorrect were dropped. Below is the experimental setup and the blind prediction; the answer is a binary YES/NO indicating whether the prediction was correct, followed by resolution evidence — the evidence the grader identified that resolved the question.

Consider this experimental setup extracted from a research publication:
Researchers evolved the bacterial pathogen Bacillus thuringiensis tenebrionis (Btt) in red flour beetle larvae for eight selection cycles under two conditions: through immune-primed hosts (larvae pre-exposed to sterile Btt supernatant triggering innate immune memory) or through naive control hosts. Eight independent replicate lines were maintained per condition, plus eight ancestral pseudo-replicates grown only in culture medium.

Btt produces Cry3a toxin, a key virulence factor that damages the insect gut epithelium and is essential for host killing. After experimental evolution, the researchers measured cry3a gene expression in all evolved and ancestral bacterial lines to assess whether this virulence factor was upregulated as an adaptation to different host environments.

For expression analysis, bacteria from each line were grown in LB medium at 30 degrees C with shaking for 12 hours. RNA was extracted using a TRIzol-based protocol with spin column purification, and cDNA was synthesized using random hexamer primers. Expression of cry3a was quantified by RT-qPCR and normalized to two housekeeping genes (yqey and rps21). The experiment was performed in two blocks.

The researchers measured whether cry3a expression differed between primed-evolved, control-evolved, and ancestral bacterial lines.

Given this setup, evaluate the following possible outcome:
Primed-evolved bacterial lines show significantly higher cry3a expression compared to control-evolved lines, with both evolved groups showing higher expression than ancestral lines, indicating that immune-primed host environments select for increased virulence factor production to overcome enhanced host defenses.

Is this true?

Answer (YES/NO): NO